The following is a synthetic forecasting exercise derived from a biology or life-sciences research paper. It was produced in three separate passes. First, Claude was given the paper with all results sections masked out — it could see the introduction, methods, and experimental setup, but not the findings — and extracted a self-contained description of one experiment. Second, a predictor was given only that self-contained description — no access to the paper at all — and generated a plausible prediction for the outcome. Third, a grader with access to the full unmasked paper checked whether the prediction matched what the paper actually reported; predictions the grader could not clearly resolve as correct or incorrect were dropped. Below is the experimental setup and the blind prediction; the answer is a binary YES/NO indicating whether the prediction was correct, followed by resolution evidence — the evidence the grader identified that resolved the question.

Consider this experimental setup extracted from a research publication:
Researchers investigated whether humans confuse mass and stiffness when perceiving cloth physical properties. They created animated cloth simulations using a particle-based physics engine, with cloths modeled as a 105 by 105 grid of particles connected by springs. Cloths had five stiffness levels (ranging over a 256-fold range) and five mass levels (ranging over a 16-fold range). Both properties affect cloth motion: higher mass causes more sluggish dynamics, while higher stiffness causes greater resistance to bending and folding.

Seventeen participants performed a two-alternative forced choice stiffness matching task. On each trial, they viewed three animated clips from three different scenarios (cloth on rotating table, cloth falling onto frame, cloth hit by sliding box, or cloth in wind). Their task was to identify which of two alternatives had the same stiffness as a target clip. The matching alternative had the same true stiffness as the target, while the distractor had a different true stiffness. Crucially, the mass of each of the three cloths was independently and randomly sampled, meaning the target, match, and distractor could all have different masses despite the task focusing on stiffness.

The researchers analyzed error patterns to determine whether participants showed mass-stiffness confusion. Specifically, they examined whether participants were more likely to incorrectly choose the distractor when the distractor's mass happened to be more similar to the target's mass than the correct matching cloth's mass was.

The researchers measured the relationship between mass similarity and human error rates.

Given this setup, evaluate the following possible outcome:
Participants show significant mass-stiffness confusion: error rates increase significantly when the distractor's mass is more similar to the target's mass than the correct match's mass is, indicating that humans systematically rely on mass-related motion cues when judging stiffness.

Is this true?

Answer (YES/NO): NO